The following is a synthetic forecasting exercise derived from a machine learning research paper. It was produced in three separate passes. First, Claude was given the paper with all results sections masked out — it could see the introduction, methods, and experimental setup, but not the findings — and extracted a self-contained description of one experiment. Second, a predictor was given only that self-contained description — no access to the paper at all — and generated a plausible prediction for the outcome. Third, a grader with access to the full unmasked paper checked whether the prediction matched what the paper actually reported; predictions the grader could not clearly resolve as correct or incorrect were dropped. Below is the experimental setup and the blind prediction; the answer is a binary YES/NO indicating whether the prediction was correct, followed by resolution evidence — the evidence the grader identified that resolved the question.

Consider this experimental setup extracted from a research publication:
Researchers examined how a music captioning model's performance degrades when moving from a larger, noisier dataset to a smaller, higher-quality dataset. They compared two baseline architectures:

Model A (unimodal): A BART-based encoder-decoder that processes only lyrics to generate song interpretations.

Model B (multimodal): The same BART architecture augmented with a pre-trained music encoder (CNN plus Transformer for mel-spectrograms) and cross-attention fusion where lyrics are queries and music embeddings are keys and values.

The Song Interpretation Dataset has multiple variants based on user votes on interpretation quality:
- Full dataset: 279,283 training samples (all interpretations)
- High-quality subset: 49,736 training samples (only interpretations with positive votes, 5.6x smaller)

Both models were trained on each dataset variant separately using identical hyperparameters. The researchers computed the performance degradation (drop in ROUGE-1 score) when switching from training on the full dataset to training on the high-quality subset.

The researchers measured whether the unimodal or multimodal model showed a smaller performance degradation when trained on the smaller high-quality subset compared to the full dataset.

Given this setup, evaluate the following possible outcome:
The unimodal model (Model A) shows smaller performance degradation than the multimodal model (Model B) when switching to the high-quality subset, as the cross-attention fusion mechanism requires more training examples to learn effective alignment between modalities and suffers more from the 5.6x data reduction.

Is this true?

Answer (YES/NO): NO